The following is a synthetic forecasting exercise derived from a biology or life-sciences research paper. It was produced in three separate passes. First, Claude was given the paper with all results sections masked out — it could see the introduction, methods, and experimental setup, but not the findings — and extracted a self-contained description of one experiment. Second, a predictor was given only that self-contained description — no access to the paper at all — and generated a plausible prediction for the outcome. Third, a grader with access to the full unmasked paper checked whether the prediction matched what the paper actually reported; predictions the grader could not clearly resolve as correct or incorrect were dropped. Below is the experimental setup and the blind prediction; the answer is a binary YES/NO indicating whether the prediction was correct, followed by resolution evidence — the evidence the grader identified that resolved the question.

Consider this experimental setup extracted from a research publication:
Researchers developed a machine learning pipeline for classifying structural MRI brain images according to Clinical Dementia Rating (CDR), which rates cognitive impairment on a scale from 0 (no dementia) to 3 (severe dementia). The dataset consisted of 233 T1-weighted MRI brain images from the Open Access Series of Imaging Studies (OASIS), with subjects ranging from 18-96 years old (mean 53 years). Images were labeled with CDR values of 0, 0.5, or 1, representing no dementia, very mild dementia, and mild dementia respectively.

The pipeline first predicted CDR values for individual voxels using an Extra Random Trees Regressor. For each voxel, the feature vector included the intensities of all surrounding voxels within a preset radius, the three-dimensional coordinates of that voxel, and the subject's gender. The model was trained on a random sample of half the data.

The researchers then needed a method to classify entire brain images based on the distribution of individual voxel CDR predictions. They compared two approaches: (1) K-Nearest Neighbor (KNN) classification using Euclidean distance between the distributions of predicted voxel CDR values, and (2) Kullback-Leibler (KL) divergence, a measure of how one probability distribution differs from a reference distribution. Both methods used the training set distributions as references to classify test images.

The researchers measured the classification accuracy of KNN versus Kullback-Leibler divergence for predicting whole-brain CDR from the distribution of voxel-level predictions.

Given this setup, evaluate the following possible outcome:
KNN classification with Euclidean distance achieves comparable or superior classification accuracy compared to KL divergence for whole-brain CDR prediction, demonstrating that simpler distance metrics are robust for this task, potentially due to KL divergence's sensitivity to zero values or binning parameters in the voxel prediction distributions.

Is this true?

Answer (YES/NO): YES